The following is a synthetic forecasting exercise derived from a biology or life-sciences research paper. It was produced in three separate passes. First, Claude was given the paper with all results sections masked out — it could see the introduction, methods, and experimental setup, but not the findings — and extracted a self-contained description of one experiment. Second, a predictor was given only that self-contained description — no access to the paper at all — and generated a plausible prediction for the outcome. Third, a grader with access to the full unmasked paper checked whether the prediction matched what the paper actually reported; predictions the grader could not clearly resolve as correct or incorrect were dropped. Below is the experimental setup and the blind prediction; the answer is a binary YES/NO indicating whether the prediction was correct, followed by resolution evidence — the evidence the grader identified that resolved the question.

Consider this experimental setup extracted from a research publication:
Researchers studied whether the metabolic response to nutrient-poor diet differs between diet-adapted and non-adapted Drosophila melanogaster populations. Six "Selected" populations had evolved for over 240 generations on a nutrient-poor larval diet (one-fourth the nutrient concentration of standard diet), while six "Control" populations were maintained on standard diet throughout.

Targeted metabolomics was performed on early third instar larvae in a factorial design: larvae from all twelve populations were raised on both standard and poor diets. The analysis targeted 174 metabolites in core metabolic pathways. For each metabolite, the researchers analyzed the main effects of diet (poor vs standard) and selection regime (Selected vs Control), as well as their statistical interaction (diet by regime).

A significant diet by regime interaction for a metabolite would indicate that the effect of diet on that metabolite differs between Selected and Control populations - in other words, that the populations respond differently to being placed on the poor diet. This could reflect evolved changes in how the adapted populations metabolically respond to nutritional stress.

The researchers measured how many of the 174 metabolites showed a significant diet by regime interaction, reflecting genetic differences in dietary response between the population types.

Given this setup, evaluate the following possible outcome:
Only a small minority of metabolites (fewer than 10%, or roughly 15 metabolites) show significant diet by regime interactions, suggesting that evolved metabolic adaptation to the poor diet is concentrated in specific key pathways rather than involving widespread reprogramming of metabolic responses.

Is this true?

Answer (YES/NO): YES